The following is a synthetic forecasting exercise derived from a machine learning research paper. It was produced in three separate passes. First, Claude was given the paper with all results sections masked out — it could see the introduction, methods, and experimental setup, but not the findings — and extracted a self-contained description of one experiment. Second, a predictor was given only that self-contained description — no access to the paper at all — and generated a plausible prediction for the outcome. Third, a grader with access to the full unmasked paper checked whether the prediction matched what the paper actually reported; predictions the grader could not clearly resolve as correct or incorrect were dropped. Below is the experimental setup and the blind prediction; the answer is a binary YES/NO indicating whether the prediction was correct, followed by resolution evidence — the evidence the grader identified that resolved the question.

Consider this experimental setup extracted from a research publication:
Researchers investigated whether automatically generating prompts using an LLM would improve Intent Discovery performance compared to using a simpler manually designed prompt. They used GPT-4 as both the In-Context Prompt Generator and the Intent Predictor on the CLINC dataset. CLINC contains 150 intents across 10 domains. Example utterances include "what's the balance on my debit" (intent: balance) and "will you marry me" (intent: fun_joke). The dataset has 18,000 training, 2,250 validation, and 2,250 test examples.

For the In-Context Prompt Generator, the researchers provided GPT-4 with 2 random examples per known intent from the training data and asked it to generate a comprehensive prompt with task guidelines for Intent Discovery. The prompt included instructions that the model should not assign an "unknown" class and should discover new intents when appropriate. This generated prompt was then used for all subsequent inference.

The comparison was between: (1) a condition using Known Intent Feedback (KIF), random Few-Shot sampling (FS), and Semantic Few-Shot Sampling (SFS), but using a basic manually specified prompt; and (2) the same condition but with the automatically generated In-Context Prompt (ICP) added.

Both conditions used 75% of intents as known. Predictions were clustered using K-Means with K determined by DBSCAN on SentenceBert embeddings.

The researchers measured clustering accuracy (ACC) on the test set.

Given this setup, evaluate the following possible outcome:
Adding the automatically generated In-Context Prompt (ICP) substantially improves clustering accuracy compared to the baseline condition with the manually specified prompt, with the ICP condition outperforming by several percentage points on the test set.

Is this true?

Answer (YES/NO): YES